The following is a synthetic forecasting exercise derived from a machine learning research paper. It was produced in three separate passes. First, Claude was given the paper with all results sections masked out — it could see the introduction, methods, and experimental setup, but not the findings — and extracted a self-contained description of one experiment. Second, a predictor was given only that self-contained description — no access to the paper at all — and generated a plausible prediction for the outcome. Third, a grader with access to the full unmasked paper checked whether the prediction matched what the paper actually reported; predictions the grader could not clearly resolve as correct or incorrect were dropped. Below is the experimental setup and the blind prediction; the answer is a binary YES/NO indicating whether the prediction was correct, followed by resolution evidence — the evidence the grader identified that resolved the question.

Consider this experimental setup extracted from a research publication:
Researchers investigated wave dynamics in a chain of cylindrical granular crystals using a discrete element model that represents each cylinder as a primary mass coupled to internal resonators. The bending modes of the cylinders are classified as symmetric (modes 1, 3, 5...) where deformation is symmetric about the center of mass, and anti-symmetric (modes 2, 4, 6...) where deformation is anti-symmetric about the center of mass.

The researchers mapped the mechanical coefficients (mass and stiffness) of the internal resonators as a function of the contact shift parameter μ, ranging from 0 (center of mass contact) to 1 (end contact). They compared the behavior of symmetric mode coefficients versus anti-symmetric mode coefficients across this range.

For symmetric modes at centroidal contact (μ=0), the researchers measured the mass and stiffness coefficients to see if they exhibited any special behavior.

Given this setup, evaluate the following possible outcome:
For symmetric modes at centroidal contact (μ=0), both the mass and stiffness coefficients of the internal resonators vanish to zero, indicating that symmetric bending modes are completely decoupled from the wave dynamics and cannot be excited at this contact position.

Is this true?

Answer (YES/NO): NO